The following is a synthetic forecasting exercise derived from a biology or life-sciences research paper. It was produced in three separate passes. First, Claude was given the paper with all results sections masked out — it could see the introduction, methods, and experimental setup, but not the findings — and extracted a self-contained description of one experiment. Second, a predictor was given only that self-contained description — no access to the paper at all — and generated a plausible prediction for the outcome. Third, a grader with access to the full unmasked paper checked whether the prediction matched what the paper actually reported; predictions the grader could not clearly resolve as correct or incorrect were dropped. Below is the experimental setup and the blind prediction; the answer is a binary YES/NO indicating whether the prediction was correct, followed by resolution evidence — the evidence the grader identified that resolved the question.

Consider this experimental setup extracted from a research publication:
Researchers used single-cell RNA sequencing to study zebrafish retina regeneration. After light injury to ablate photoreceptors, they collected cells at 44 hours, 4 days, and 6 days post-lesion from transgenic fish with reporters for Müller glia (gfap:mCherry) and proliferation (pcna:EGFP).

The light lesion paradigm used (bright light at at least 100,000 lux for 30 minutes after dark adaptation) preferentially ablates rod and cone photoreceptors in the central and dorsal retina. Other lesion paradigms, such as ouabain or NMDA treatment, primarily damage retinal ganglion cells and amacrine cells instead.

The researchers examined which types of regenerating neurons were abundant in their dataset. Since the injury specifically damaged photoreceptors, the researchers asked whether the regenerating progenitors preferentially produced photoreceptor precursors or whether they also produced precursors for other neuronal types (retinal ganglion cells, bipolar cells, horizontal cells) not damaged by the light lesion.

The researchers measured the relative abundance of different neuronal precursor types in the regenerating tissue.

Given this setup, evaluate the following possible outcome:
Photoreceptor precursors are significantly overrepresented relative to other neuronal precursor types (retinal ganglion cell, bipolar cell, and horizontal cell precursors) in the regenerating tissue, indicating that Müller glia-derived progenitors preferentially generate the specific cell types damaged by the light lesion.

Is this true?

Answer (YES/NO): NO